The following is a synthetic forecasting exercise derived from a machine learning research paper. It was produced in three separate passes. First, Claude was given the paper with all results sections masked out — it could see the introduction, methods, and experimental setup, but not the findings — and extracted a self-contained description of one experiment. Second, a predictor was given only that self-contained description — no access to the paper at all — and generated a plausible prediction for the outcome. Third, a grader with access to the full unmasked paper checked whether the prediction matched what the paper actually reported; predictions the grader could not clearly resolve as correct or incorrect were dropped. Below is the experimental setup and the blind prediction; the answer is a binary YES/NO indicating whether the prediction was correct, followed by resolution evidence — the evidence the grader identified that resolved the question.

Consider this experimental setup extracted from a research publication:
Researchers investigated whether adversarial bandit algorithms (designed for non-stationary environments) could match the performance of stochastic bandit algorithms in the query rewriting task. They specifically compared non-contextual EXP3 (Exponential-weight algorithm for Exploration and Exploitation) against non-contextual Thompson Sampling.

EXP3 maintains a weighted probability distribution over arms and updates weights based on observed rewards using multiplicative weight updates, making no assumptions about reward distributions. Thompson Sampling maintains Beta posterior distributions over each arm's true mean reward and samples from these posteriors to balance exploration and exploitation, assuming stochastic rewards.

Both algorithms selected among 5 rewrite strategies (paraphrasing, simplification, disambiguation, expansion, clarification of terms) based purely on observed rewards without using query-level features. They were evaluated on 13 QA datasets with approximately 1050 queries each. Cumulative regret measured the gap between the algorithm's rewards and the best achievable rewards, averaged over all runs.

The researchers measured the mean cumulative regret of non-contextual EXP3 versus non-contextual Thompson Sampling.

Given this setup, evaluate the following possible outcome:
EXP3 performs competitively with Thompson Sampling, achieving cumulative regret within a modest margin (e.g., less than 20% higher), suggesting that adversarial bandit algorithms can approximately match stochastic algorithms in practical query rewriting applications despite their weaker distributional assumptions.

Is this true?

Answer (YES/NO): NO